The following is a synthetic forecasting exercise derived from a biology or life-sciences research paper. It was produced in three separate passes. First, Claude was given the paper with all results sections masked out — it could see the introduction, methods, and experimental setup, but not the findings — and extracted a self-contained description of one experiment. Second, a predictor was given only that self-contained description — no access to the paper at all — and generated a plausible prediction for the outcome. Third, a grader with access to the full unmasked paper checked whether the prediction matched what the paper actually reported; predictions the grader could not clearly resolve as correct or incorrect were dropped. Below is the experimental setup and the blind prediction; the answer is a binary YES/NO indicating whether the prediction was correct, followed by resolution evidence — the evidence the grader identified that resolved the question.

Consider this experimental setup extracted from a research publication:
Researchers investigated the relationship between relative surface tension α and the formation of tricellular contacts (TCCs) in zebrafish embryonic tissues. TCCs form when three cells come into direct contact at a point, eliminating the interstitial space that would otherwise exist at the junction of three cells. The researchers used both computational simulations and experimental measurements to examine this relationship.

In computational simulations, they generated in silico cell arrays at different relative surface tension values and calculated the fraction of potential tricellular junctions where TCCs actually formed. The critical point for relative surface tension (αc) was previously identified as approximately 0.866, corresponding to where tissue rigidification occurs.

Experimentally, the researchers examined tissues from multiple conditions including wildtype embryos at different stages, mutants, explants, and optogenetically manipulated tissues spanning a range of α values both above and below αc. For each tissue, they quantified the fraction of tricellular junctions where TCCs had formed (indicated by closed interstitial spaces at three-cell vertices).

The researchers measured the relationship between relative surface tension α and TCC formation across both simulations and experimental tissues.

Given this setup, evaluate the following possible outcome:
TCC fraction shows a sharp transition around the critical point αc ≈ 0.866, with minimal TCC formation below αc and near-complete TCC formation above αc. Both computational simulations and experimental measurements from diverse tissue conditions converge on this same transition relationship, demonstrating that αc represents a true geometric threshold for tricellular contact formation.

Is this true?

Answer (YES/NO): NO